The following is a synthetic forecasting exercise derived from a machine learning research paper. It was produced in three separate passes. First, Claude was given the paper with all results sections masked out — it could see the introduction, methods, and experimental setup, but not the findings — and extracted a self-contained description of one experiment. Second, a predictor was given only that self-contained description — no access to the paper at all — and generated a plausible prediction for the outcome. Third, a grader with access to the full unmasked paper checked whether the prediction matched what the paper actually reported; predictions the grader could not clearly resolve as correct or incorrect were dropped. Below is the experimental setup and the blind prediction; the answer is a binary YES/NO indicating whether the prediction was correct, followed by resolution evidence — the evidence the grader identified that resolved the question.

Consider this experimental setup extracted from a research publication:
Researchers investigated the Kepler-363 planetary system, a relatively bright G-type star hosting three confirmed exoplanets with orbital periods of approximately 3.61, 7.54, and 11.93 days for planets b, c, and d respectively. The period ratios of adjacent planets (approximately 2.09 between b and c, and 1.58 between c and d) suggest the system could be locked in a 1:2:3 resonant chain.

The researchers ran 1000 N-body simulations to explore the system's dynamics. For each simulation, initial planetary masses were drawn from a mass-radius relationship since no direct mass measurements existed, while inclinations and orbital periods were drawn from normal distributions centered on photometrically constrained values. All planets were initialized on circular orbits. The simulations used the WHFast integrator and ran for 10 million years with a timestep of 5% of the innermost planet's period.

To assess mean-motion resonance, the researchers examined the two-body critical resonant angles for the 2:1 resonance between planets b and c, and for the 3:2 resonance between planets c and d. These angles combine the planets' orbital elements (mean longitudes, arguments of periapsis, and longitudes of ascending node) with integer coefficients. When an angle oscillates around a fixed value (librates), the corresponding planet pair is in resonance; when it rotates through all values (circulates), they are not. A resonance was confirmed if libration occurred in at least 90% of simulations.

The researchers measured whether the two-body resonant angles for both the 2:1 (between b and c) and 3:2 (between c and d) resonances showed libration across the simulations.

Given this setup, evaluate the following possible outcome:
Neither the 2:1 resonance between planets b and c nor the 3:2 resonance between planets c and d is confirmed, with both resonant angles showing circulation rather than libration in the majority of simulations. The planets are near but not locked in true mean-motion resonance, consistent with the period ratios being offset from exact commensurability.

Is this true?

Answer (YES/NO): NO